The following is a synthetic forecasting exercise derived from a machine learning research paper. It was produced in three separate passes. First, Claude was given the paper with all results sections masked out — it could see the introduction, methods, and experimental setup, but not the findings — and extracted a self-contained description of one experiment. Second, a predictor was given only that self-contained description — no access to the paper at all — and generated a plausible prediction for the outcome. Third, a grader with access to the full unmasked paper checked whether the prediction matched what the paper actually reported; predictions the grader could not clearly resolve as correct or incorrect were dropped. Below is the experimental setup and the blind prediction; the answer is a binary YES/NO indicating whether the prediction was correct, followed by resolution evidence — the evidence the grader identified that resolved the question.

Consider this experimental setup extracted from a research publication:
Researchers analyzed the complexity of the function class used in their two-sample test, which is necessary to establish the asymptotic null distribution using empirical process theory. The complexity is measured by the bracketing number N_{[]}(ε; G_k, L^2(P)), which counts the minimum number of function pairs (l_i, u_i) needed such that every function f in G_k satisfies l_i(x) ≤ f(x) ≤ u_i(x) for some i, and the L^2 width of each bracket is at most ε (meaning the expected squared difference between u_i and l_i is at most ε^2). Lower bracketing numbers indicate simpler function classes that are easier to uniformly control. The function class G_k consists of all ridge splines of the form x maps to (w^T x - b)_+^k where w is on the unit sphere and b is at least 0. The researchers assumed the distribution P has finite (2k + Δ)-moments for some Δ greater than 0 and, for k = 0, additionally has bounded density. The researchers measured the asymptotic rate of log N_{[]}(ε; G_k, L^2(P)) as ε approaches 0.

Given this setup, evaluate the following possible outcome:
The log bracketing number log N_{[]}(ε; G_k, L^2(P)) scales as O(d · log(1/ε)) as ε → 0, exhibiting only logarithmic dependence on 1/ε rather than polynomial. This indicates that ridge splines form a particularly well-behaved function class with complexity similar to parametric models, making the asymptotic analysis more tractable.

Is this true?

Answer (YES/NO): YES